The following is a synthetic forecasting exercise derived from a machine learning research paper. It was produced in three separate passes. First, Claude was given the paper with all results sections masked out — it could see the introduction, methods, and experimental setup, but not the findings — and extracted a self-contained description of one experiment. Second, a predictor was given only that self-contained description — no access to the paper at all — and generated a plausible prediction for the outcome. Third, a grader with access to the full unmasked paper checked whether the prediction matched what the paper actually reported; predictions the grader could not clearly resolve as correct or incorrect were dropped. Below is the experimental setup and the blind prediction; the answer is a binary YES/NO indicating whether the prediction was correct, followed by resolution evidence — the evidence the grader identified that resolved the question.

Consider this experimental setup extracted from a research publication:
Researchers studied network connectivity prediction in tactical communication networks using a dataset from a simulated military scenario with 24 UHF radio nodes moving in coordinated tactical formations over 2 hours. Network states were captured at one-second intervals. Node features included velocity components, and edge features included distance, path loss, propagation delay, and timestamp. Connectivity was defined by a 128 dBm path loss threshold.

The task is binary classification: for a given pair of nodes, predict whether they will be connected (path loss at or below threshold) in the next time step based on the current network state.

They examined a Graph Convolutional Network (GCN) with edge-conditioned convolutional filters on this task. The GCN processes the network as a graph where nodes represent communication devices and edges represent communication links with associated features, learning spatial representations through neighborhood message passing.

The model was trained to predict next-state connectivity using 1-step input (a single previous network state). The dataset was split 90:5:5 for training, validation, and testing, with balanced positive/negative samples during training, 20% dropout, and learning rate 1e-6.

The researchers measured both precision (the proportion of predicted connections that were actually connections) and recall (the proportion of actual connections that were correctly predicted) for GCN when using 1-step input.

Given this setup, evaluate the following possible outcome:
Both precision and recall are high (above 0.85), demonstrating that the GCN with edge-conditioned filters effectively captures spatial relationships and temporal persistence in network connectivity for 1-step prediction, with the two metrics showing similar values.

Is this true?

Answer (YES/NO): NO